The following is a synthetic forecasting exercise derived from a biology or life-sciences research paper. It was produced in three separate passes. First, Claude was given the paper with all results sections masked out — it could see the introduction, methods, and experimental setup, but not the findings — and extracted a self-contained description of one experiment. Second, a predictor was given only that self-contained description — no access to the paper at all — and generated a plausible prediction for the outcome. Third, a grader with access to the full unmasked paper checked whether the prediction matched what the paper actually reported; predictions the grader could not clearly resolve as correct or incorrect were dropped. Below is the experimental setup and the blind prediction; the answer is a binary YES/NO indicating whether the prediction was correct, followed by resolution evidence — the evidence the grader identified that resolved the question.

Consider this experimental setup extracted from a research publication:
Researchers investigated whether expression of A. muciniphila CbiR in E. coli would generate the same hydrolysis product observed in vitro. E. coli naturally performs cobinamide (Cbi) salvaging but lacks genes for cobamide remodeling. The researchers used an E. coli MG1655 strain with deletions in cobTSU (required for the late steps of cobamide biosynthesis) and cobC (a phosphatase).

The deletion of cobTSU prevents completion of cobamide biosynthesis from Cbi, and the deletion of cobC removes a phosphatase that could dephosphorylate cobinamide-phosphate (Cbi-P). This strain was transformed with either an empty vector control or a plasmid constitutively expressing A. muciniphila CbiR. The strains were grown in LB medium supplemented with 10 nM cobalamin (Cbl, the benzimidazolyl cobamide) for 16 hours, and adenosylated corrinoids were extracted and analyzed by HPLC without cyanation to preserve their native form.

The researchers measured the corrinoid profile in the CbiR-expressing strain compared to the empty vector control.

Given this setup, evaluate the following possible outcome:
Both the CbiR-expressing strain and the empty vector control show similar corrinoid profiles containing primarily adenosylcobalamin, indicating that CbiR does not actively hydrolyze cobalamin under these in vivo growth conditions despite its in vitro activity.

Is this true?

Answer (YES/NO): NO